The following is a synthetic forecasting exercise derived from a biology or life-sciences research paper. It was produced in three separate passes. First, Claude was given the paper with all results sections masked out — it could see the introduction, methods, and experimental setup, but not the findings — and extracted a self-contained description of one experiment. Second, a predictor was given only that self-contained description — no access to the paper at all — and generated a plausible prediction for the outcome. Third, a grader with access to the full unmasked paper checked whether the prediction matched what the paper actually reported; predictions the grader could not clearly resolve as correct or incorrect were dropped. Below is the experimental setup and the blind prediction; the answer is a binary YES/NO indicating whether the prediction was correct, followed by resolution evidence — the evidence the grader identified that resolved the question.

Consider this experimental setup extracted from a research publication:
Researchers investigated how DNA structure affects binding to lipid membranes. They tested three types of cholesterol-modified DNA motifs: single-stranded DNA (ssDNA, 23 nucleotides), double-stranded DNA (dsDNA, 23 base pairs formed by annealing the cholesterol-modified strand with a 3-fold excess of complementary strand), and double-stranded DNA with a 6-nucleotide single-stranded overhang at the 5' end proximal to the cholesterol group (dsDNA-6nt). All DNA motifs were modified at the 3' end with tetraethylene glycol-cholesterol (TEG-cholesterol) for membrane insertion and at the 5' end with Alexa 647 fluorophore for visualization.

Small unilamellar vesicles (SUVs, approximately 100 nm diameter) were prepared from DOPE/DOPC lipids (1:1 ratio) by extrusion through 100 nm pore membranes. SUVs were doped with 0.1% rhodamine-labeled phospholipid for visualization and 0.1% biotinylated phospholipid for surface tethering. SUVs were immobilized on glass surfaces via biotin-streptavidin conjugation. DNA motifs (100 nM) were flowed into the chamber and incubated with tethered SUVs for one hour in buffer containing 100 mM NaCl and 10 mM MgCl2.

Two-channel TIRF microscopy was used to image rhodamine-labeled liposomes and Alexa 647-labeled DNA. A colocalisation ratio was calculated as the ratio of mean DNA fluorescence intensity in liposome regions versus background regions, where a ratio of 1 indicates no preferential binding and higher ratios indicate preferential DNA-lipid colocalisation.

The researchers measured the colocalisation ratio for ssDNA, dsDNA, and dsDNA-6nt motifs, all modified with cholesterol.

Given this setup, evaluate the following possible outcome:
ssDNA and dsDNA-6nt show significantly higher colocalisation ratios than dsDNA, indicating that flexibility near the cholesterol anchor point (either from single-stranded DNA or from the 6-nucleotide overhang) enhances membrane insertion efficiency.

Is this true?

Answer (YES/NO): NO